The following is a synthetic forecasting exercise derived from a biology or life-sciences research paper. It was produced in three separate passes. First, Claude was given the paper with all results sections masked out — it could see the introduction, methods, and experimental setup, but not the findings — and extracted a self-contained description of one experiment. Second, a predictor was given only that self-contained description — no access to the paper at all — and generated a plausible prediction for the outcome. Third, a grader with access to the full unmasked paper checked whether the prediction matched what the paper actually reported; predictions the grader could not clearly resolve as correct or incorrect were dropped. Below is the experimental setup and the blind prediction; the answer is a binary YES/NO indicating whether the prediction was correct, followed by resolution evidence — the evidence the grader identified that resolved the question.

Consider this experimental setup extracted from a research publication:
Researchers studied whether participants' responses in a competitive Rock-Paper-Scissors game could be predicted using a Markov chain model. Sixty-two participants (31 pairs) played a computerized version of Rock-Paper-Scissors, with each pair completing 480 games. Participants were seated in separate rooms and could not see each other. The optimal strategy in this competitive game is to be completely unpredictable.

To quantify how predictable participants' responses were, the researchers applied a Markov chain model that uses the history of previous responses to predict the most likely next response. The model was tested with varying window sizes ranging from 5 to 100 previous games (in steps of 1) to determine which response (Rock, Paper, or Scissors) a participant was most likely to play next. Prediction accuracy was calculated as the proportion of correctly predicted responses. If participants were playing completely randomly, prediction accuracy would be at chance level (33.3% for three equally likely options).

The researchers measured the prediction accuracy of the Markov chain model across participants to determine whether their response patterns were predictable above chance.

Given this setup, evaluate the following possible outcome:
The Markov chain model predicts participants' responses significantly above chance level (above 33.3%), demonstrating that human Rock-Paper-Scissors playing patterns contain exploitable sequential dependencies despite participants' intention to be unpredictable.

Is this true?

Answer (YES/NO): YES